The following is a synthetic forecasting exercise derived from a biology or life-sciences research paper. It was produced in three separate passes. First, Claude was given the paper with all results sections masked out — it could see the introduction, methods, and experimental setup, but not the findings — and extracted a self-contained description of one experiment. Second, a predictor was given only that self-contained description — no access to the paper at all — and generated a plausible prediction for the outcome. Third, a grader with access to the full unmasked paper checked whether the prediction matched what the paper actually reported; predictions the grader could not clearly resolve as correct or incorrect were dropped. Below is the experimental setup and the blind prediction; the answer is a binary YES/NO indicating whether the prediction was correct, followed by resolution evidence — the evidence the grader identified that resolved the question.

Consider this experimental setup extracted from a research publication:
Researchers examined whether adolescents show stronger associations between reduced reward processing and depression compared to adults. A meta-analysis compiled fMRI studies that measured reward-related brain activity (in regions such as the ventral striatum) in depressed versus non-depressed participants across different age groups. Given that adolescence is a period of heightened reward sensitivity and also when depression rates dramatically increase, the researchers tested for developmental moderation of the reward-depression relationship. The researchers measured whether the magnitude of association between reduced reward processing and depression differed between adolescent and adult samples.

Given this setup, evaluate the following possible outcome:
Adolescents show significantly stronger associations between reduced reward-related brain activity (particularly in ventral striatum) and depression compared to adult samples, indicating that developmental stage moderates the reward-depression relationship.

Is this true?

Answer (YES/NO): NO